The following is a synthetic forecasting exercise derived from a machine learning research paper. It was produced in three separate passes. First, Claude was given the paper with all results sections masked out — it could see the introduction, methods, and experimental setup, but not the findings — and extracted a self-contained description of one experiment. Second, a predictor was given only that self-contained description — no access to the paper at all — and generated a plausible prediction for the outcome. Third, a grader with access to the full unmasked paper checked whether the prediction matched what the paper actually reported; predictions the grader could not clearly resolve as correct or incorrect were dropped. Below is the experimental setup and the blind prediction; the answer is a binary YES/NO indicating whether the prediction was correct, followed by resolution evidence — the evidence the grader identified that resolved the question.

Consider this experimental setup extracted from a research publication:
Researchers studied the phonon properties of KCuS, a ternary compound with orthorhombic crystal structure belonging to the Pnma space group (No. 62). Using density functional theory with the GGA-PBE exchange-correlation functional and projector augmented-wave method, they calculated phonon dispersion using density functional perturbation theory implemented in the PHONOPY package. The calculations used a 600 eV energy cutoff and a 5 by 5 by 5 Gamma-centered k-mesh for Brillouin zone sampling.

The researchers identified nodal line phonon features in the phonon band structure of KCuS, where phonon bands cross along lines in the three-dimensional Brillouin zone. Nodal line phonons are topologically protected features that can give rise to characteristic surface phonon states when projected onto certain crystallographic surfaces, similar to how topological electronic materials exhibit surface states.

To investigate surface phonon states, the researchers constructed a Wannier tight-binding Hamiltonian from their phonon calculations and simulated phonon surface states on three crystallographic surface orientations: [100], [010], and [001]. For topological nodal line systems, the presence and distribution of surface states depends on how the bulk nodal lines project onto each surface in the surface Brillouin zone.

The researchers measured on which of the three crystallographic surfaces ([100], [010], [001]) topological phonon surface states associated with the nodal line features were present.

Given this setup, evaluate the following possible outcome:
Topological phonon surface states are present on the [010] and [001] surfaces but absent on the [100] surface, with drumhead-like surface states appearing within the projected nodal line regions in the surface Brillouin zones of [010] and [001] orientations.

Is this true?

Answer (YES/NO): NO